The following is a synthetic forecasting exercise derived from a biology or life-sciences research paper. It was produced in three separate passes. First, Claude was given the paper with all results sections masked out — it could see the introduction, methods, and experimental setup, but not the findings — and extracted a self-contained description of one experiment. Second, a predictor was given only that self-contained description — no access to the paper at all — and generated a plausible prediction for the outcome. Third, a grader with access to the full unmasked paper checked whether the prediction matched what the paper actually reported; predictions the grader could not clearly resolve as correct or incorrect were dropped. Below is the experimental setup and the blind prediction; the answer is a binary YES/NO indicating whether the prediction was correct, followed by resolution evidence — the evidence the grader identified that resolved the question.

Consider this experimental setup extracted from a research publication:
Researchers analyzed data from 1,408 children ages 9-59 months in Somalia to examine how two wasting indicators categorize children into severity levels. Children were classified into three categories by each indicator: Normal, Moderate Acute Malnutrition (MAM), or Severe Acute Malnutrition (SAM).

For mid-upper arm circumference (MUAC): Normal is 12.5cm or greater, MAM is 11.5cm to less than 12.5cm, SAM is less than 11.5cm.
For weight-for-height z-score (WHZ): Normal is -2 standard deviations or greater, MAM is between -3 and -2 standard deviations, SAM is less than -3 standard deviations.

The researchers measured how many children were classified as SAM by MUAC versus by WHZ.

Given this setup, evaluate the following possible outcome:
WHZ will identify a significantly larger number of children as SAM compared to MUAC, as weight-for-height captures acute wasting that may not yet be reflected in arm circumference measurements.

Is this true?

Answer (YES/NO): YES